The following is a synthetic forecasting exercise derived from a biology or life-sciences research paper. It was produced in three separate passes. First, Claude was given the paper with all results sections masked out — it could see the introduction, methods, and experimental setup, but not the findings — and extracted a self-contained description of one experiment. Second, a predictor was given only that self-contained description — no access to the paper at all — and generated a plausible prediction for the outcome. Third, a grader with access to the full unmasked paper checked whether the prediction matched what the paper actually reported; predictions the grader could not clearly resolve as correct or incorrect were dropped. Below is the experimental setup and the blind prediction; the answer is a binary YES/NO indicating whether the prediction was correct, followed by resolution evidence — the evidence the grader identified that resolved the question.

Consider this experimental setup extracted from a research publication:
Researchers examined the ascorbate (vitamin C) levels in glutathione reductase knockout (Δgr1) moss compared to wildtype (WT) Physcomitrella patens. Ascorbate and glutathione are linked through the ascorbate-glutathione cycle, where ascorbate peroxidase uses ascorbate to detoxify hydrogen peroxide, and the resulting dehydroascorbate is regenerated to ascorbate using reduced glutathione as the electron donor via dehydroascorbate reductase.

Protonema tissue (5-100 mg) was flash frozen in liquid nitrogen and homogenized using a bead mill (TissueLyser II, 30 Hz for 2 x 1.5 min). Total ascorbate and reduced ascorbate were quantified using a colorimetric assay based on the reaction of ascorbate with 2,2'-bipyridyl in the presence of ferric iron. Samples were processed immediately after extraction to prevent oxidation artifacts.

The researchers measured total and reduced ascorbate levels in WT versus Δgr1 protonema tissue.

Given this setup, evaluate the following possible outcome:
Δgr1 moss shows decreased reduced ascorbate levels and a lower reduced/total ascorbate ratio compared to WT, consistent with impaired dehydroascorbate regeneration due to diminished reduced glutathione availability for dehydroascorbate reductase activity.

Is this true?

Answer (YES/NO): NO